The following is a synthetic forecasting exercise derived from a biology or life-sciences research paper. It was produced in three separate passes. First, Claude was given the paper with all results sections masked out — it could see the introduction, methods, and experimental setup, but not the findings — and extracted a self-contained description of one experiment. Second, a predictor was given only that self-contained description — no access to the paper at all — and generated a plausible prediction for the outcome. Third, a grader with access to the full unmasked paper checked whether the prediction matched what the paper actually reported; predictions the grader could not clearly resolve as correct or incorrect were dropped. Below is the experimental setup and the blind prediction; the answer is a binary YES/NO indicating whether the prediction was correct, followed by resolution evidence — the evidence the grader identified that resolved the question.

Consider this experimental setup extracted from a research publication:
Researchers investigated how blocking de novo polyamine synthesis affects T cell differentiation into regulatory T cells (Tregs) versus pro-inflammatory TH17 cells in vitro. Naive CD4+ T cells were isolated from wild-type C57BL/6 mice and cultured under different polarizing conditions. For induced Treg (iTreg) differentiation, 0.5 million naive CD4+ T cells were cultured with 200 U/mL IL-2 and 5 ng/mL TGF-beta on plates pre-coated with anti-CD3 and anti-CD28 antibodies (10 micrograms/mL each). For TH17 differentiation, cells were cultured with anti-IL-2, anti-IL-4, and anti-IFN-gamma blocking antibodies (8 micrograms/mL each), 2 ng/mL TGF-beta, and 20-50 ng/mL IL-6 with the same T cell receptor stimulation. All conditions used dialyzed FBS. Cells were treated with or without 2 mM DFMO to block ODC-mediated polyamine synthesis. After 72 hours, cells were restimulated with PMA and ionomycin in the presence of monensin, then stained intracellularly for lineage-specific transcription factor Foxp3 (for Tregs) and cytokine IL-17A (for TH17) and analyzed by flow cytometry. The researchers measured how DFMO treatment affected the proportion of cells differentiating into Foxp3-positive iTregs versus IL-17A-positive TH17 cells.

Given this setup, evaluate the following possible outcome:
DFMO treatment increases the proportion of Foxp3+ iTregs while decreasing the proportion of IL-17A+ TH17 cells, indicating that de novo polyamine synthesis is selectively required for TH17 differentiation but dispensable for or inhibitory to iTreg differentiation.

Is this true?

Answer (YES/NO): YES